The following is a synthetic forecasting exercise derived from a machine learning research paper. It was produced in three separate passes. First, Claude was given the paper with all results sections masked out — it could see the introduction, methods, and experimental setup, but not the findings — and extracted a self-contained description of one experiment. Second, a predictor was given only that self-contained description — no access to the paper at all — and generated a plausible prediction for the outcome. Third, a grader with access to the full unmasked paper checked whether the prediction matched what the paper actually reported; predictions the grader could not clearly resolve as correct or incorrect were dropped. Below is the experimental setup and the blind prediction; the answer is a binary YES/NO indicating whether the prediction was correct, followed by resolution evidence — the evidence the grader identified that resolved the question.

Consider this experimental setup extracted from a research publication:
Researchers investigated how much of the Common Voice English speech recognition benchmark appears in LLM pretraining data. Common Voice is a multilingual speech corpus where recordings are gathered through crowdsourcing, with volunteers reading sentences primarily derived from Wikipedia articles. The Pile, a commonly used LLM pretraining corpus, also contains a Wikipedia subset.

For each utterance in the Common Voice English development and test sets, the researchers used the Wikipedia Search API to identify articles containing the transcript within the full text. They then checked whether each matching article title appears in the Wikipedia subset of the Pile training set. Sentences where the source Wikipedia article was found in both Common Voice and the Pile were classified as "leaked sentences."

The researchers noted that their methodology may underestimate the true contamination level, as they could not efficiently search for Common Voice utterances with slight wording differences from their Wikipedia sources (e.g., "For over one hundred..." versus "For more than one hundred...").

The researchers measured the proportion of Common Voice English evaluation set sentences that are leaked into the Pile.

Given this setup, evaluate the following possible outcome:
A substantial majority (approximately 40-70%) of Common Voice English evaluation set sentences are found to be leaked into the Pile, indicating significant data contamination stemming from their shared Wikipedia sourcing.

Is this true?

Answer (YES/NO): NO